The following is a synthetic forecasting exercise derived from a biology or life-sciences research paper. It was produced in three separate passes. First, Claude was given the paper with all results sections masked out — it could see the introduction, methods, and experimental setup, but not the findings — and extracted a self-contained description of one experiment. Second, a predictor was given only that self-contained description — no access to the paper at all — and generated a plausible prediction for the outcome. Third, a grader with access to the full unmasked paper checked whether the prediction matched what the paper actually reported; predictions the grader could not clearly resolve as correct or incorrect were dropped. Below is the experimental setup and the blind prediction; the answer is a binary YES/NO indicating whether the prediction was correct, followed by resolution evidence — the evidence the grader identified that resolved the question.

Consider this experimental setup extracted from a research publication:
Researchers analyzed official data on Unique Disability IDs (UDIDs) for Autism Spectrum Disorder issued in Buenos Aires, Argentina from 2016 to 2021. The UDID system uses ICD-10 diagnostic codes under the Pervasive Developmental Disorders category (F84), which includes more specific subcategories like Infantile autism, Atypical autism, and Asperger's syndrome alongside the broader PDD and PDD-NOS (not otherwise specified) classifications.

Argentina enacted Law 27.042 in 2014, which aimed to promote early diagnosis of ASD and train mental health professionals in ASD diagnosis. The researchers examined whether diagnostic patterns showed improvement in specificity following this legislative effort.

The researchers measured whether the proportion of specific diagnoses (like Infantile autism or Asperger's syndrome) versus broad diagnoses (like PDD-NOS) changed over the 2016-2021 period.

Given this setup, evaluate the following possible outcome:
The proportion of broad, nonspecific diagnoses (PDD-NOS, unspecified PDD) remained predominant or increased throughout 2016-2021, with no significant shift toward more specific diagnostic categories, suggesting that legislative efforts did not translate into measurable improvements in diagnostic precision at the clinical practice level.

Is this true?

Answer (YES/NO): YES